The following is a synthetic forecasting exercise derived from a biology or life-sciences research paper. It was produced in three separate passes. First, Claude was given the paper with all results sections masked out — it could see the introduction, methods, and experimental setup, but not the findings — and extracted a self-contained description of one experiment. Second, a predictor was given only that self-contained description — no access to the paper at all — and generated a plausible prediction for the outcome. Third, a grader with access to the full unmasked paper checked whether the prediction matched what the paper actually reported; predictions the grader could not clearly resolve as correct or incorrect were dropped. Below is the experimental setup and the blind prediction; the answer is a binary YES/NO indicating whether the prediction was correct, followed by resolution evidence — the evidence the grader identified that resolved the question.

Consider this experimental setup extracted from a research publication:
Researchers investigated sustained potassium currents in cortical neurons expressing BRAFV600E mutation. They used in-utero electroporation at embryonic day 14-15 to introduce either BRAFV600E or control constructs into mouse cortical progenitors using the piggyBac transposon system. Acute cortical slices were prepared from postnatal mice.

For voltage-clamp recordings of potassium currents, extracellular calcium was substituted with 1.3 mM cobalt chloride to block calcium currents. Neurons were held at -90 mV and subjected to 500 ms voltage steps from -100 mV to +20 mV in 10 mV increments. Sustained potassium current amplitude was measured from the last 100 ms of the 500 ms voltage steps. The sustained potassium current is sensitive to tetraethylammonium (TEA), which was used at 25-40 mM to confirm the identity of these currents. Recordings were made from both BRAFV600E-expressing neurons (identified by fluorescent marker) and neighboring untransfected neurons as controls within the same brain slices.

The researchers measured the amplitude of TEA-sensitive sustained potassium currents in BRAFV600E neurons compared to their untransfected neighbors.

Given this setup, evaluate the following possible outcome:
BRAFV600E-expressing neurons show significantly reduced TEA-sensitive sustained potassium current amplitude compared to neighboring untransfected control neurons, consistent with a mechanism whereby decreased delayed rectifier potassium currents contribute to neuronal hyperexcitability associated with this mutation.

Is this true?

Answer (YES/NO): YES